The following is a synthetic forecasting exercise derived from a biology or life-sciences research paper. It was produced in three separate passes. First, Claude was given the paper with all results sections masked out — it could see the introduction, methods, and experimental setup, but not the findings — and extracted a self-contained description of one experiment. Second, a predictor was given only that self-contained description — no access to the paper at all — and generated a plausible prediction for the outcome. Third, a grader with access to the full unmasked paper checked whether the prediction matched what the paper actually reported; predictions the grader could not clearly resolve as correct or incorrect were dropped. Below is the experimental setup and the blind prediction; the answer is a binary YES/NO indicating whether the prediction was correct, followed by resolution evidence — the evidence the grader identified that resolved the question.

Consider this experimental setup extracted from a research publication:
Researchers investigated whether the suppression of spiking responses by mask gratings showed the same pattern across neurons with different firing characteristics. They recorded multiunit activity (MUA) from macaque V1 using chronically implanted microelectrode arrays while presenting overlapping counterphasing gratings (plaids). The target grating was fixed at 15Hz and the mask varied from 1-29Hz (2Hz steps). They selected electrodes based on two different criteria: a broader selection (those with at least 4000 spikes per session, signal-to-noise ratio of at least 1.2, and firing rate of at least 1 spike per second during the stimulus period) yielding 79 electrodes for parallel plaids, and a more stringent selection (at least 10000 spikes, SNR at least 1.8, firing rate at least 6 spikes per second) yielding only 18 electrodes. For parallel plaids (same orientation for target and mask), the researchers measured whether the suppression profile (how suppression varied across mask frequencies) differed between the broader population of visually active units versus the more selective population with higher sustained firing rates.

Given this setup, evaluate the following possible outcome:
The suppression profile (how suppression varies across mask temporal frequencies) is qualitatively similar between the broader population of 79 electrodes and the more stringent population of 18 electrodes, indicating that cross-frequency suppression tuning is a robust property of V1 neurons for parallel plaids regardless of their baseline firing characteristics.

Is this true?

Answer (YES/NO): YES